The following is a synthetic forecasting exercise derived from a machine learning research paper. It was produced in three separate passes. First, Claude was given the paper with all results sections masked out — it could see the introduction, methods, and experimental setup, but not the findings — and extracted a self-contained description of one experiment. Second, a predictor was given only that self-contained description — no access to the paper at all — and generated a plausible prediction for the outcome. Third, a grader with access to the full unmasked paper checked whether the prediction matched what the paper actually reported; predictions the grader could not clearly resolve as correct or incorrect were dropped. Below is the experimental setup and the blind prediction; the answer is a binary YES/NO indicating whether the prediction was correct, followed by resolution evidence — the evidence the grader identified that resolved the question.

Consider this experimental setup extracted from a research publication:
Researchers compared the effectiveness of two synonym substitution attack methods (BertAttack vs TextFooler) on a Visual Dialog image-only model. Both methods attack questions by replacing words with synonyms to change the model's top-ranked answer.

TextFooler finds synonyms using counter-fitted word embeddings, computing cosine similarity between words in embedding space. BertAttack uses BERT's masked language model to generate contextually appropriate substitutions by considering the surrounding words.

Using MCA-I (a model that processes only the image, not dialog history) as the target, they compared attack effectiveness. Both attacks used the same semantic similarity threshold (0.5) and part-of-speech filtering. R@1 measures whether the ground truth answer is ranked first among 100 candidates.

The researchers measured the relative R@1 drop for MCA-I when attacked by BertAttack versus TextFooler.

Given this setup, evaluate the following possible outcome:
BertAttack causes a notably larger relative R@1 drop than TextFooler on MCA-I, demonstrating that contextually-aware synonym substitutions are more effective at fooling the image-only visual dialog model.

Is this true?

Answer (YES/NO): NO